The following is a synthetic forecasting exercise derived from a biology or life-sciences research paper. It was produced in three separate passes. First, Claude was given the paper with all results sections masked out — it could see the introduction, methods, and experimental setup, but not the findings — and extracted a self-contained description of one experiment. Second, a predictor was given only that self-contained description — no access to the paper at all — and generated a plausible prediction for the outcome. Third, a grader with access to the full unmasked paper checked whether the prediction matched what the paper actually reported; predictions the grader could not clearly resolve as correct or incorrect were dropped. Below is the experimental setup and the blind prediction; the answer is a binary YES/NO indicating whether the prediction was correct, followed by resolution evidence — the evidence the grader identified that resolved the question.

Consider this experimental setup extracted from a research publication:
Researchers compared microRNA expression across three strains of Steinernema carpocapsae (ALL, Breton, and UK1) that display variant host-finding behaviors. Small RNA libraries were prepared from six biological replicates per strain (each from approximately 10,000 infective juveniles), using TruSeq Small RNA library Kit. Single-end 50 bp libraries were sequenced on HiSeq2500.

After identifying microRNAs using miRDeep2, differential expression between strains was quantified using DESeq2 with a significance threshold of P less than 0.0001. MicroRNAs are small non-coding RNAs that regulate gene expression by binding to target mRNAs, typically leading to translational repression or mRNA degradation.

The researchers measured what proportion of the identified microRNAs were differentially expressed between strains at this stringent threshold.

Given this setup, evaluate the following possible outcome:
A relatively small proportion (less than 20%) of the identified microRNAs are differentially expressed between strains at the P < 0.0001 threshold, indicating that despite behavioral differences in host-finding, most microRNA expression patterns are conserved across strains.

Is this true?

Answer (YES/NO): NO